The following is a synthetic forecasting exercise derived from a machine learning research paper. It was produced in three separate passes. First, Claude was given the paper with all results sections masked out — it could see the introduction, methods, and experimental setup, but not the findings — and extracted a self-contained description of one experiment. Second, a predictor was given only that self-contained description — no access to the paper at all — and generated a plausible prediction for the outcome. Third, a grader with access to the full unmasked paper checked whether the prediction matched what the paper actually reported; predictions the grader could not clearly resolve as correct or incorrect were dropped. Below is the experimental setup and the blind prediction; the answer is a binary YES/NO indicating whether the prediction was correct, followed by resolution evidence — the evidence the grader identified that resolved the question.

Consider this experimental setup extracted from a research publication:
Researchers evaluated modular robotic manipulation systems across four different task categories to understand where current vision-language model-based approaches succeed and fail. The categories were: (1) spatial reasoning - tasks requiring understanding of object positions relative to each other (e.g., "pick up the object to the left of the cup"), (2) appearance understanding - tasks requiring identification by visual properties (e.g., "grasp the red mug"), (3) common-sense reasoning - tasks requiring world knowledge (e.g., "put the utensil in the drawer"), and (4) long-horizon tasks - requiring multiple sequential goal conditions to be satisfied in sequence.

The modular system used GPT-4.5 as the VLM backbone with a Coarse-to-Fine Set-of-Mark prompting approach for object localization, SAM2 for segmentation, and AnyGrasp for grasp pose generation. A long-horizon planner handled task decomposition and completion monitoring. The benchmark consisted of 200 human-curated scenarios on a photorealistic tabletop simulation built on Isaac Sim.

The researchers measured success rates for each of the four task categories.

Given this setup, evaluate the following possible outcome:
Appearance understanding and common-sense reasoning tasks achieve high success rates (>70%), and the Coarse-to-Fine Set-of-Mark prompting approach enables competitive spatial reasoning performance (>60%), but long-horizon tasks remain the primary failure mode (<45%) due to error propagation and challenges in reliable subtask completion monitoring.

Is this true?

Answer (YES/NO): NO